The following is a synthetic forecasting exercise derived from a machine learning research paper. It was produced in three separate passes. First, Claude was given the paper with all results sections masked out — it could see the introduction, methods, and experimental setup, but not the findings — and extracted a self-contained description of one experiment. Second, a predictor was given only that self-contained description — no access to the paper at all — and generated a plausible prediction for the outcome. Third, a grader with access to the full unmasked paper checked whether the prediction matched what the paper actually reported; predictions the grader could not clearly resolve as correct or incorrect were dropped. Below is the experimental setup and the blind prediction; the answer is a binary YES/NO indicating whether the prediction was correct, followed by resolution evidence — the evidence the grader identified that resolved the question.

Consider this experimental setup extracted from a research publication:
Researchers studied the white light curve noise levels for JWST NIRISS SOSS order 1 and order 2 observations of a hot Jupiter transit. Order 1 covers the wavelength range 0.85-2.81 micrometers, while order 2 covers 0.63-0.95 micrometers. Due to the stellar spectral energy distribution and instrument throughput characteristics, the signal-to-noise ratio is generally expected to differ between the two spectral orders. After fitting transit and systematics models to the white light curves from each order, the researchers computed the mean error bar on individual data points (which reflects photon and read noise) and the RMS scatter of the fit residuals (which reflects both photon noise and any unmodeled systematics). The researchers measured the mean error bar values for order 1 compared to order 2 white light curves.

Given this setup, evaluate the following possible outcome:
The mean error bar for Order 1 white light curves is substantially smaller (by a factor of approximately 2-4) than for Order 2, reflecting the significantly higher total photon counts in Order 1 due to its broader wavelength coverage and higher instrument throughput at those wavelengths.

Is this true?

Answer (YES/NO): NO